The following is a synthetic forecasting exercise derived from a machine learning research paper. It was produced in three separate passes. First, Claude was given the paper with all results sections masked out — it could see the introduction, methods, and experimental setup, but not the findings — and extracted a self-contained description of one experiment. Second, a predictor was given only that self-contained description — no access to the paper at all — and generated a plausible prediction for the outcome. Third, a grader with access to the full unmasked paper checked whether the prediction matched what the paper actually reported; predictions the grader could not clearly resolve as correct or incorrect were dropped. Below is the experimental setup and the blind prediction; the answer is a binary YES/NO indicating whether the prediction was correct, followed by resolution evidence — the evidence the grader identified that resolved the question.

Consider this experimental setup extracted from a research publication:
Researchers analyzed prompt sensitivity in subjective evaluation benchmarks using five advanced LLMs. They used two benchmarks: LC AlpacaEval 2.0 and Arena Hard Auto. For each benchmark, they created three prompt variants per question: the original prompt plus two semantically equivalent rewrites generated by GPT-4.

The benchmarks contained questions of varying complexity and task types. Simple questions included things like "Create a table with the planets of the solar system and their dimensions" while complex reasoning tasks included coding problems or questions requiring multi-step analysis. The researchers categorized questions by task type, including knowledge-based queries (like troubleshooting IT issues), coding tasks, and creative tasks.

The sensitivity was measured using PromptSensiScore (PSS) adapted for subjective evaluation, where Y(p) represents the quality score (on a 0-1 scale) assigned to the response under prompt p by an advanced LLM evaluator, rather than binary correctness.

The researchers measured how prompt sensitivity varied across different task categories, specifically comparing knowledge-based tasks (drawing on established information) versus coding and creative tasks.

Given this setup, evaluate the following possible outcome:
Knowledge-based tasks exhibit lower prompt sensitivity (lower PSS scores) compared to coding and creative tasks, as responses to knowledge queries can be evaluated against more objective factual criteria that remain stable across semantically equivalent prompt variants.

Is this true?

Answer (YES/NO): YES